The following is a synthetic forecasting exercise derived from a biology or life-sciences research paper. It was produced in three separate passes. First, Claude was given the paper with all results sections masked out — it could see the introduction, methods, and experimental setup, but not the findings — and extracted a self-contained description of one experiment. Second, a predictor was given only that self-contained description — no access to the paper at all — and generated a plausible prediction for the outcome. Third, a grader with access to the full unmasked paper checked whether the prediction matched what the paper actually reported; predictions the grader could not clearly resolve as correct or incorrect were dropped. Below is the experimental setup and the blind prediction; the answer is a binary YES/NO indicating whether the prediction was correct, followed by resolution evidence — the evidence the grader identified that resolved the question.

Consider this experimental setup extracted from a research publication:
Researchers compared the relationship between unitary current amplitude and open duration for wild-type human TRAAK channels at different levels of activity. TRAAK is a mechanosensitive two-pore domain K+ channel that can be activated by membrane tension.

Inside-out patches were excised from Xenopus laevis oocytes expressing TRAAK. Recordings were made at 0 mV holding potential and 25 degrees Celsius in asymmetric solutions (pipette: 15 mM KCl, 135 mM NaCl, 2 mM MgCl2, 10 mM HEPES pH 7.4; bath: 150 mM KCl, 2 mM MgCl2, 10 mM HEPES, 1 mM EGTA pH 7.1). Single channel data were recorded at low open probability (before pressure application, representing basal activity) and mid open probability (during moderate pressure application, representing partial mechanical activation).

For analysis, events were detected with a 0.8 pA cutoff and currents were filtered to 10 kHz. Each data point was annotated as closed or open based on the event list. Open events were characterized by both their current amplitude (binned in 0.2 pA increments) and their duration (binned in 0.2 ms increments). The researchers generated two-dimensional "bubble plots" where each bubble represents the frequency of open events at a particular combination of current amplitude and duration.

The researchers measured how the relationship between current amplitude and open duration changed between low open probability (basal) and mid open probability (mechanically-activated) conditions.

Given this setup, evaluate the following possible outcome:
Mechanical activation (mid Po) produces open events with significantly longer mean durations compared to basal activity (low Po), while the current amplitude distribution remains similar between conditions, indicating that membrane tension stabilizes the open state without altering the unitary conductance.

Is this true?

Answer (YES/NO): NO